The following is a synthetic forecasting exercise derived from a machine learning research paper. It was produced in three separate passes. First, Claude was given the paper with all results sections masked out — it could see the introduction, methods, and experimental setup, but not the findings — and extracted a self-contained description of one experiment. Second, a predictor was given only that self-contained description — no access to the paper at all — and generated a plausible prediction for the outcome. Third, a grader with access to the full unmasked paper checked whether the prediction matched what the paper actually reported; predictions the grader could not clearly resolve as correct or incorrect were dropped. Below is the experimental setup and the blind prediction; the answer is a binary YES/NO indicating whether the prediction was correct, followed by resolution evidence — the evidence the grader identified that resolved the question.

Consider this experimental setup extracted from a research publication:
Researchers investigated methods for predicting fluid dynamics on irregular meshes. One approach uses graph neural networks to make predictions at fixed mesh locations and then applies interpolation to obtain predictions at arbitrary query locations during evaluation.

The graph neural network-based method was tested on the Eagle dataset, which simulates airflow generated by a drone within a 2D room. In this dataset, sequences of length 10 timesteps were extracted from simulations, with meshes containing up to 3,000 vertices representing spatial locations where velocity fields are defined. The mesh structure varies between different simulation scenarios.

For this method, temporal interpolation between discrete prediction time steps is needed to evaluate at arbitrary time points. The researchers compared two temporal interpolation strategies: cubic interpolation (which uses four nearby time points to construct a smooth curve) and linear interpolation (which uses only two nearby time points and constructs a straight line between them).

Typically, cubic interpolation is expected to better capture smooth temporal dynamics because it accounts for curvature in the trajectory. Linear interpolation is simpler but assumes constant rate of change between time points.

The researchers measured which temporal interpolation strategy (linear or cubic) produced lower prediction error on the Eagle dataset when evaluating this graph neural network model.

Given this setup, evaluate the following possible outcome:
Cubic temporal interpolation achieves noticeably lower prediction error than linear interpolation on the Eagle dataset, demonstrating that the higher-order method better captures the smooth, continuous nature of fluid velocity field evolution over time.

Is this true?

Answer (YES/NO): NO